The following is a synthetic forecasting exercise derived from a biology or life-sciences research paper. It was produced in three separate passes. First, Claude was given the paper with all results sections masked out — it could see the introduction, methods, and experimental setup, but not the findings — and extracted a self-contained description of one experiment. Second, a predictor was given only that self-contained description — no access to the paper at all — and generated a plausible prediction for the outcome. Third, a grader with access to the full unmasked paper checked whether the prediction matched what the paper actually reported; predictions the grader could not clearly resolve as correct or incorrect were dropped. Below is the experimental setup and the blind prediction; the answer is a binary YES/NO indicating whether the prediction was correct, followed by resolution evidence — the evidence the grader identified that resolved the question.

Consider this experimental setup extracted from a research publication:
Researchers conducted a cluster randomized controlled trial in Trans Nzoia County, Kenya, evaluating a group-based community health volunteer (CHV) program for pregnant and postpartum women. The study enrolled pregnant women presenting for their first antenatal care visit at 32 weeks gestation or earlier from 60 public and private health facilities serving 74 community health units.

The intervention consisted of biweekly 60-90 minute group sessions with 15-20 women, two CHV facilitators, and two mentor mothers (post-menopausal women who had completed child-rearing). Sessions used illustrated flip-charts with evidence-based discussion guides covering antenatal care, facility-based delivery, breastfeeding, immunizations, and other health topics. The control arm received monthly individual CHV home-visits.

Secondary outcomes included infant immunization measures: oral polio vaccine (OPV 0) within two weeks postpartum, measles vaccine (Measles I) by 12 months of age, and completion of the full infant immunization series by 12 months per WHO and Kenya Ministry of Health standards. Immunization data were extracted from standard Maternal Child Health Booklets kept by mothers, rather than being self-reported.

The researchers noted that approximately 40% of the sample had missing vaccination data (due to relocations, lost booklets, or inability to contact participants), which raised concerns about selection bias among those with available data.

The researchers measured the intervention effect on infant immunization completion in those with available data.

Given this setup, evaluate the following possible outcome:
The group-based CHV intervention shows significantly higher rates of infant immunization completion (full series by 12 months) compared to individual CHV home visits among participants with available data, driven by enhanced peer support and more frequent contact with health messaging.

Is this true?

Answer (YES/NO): YES